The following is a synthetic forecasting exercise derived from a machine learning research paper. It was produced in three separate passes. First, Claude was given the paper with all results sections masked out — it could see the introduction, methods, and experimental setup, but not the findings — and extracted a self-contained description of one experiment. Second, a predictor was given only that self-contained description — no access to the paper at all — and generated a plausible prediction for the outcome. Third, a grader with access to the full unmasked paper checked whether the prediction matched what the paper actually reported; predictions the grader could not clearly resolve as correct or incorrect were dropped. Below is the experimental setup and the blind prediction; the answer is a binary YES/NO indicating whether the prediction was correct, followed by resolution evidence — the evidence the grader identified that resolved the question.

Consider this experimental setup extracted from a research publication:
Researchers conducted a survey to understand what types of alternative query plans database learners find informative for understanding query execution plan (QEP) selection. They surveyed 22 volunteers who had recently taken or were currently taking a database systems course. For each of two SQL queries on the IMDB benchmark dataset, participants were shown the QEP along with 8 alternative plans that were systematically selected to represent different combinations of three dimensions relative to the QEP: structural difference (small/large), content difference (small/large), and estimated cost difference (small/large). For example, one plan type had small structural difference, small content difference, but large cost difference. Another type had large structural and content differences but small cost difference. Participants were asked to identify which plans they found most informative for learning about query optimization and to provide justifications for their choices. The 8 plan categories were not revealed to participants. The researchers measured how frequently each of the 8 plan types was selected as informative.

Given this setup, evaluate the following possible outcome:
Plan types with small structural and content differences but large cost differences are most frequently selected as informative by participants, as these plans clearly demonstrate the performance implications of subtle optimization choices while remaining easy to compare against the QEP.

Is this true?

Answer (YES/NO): YES